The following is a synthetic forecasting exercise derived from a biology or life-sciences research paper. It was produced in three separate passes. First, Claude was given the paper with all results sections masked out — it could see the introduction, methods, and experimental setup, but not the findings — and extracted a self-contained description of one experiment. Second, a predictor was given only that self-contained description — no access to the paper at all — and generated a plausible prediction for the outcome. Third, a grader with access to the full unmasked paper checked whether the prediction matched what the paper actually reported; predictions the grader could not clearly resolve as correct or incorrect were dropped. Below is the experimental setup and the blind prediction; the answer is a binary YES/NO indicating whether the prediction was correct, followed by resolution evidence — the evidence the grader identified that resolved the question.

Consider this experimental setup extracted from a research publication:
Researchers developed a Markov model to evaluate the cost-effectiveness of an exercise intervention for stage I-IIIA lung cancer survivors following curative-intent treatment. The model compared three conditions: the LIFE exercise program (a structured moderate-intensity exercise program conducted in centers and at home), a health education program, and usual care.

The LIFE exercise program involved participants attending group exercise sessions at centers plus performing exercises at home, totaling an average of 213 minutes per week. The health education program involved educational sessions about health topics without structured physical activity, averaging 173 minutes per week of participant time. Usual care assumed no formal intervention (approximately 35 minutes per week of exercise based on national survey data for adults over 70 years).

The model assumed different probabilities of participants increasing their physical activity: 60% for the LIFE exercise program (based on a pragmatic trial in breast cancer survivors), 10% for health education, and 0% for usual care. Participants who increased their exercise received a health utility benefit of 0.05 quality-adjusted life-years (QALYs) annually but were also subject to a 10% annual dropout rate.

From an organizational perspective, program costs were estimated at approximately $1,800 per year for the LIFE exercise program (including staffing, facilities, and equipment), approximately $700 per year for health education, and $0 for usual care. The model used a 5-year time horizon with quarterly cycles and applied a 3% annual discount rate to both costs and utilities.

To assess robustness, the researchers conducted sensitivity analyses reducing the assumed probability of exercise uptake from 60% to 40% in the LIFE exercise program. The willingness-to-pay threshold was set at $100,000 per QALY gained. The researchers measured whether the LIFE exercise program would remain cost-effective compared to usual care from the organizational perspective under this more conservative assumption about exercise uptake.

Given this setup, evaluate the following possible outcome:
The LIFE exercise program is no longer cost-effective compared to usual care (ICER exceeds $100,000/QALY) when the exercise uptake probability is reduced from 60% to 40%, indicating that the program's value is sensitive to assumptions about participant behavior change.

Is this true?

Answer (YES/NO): YES